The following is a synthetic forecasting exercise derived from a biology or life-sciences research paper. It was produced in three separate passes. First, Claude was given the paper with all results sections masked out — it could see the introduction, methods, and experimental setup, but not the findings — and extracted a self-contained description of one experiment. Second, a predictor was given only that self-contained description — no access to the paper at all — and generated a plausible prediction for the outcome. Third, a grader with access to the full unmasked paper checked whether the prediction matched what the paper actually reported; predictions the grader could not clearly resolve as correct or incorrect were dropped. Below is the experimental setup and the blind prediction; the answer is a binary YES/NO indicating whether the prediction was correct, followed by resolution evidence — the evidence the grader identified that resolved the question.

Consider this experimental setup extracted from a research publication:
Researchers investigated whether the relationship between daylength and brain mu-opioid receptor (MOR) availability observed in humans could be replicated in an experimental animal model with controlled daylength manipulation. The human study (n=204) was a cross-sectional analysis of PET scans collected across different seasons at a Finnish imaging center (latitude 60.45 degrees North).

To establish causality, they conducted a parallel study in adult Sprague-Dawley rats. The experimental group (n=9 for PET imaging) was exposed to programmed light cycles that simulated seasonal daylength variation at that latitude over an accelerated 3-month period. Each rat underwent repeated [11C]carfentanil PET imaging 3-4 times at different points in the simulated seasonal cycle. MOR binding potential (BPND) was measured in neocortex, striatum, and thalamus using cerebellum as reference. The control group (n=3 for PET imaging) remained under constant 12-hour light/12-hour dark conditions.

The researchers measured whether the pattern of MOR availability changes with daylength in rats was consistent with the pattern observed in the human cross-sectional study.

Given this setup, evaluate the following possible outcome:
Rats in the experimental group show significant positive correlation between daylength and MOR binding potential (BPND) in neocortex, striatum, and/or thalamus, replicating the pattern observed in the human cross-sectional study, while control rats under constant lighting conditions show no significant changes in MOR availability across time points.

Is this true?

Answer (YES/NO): NO